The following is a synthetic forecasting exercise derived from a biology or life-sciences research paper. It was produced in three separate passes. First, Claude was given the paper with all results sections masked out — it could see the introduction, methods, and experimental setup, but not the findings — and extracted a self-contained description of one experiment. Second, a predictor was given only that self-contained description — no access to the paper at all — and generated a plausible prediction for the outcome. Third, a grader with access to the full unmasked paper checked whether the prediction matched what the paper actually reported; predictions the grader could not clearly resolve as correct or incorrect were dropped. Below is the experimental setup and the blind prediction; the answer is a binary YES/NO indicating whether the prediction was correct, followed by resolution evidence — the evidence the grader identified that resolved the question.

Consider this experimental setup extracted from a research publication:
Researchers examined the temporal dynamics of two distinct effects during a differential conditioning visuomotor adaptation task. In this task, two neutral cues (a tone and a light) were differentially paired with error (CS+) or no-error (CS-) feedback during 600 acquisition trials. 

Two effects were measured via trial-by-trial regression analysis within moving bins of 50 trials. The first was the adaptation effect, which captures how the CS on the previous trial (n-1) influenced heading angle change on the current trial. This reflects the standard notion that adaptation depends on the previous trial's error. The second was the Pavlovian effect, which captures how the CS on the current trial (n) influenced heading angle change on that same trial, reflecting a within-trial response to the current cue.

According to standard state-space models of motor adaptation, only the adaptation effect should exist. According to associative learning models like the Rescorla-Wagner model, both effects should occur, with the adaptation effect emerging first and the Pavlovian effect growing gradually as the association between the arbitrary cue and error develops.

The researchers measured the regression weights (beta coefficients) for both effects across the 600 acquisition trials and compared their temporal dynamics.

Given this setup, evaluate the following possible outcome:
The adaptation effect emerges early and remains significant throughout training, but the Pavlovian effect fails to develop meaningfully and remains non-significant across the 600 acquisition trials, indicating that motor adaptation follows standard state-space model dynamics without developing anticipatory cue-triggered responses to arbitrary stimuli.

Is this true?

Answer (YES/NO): NO